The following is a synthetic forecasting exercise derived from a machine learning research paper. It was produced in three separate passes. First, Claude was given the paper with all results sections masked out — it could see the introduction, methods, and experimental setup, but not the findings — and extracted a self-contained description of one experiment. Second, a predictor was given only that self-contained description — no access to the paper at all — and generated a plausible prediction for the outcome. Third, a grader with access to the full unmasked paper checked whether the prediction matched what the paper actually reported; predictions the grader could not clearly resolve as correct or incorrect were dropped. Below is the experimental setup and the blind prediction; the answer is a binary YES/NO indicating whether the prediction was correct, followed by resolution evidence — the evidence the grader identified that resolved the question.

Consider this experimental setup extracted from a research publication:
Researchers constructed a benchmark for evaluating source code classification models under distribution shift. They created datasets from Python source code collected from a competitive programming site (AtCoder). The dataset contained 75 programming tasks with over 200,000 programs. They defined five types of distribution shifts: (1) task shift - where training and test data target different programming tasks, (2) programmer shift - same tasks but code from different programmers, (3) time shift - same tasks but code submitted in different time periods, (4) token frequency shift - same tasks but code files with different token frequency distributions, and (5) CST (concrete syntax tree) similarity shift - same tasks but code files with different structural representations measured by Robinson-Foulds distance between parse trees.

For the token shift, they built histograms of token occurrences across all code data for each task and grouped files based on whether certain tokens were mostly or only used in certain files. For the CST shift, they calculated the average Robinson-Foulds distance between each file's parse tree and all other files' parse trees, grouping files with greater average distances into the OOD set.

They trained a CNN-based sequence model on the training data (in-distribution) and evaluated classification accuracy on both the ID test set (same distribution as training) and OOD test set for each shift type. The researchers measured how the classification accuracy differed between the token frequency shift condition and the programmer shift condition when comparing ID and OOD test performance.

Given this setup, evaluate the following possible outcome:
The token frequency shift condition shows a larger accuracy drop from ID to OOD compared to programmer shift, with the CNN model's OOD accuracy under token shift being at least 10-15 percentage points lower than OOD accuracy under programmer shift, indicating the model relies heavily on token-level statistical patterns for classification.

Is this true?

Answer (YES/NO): YES